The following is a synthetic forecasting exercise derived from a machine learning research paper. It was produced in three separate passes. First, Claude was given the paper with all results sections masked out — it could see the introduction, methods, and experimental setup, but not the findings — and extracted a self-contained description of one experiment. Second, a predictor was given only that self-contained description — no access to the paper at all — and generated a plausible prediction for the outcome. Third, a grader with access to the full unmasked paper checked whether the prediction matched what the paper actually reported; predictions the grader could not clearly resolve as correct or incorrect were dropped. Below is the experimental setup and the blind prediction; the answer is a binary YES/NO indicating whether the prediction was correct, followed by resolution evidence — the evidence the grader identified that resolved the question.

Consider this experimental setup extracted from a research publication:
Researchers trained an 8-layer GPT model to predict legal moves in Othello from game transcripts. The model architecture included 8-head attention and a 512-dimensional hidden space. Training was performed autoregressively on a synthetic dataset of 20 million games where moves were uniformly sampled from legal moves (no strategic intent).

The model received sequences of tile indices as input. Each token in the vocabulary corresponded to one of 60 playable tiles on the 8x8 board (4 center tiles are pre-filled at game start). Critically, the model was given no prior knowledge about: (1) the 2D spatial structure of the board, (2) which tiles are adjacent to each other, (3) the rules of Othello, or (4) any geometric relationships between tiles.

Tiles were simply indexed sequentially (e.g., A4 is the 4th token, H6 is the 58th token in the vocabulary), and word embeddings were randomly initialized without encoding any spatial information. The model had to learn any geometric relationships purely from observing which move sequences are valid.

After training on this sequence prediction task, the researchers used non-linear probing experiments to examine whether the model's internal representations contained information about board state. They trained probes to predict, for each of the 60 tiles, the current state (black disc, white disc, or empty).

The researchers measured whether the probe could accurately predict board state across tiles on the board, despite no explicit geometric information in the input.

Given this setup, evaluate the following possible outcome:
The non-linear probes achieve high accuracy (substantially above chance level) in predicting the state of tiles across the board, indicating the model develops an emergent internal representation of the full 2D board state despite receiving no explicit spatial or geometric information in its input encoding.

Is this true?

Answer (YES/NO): YES